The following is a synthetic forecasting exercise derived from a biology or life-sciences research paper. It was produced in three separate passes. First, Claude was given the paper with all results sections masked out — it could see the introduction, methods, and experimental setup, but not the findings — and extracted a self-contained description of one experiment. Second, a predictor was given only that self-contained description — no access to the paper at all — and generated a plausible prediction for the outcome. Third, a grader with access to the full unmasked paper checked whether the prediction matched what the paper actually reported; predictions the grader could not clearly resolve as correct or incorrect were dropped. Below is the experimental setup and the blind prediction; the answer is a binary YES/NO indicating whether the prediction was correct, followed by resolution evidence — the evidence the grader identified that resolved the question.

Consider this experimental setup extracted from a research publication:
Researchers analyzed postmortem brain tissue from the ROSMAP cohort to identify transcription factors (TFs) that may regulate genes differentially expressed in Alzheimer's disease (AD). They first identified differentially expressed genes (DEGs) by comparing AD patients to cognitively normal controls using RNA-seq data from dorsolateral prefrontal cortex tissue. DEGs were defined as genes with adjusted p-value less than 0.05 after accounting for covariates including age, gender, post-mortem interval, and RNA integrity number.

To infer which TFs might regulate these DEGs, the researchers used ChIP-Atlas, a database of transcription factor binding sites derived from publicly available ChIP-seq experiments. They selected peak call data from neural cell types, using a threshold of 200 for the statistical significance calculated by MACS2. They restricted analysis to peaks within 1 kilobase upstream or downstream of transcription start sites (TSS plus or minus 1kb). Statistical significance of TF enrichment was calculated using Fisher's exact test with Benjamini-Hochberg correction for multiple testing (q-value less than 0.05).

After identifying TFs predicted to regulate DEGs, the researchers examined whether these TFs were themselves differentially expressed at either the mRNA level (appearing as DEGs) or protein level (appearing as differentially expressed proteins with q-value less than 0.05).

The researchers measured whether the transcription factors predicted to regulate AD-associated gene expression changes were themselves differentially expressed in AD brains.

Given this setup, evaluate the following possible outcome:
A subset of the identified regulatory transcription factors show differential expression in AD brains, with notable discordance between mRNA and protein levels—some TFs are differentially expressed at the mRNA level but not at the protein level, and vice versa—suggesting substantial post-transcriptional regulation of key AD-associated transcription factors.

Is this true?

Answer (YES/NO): YES